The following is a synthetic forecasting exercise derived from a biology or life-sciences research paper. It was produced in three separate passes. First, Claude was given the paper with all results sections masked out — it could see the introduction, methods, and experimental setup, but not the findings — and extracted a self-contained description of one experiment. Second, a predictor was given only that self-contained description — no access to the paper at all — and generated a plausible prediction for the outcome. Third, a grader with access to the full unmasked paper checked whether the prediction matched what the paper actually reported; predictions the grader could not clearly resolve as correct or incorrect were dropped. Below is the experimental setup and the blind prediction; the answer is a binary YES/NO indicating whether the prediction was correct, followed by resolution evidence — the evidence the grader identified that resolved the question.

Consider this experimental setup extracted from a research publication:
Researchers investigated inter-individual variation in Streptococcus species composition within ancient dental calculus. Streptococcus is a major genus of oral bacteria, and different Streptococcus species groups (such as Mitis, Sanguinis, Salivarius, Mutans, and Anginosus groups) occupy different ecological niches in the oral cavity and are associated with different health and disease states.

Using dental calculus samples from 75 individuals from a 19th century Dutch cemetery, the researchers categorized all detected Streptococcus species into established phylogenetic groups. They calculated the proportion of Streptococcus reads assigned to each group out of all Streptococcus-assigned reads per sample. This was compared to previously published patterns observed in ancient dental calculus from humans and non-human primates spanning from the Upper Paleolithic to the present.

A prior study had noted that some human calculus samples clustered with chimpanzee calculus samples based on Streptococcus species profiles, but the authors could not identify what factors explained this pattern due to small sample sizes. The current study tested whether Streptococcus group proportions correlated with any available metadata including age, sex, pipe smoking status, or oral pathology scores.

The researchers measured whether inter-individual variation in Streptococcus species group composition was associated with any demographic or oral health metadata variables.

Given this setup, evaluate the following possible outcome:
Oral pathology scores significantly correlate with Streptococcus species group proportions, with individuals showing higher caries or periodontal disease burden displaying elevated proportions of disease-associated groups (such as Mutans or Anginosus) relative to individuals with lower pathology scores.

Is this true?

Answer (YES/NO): NO